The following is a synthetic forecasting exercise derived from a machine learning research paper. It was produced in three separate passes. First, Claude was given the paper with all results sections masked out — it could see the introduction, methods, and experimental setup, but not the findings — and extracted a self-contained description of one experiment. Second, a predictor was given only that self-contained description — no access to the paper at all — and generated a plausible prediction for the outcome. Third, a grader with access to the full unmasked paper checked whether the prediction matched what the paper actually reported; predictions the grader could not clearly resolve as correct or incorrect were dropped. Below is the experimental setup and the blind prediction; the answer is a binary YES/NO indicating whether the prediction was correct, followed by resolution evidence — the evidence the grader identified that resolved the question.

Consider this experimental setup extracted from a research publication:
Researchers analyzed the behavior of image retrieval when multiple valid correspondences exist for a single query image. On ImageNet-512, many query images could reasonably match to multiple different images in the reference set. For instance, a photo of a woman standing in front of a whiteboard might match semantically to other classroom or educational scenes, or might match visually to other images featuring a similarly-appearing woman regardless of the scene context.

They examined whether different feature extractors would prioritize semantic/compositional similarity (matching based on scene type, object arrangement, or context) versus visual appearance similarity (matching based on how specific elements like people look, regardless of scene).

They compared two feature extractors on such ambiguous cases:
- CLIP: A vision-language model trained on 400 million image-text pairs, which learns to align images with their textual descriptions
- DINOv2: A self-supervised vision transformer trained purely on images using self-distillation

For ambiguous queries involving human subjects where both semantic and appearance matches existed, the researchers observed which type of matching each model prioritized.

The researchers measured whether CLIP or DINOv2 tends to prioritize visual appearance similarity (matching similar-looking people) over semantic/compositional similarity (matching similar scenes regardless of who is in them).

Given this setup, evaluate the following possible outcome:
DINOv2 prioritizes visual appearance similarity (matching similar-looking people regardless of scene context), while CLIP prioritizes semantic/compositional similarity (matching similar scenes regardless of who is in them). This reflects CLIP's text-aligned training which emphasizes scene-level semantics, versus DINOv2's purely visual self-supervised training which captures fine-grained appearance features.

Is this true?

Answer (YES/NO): NO